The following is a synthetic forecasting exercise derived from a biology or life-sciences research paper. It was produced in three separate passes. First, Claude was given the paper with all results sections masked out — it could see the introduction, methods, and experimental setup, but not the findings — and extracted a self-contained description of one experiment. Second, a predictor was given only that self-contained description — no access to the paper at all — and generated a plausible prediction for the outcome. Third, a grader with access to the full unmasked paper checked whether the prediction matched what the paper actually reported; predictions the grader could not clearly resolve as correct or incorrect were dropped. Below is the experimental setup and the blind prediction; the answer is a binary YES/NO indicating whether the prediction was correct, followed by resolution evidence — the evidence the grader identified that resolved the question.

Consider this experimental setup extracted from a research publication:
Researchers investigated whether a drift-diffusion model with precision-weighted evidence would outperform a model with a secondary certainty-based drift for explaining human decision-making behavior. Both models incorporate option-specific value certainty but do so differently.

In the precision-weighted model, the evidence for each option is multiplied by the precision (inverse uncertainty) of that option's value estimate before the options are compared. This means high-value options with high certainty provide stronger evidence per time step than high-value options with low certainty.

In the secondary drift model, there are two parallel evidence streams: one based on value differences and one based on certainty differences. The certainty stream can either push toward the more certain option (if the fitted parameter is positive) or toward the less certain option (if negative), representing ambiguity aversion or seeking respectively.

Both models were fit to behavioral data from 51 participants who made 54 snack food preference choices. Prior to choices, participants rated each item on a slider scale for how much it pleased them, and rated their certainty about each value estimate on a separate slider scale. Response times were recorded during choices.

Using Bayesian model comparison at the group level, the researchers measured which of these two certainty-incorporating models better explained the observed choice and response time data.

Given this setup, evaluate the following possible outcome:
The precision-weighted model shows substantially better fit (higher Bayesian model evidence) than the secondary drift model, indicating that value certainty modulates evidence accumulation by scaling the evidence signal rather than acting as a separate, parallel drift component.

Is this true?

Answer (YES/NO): YES